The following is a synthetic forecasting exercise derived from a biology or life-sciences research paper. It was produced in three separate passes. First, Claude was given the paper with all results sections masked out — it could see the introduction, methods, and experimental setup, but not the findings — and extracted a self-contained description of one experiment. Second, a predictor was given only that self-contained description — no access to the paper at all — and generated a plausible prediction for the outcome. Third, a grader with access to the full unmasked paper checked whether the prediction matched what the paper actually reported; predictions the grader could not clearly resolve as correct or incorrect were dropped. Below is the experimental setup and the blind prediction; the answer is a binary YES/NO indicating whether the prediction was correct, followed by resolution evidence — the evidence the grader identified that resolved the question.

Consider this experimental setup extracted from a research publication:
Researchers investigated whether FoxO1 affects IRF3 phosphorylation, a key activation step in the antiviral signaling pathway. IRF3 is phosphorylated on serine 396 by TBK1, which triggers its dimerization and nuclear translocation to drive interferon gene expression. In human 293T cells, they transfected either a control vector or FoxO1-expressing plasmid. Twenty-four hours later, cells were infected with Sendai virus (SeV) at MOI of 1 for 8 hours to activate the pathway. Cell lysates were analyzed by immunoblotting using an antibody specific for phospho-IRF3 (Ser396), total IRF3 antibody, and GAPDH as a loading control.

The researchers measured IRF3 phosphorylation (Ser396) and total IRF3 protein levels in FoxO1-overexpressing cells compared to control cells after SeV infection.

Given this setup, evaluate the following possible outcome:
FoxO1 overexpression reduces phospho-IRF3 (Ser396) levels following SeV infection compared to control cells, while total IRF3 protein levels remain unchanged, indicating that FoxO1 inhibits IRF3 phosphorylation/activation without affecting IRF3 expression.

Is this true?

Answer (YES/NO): NO